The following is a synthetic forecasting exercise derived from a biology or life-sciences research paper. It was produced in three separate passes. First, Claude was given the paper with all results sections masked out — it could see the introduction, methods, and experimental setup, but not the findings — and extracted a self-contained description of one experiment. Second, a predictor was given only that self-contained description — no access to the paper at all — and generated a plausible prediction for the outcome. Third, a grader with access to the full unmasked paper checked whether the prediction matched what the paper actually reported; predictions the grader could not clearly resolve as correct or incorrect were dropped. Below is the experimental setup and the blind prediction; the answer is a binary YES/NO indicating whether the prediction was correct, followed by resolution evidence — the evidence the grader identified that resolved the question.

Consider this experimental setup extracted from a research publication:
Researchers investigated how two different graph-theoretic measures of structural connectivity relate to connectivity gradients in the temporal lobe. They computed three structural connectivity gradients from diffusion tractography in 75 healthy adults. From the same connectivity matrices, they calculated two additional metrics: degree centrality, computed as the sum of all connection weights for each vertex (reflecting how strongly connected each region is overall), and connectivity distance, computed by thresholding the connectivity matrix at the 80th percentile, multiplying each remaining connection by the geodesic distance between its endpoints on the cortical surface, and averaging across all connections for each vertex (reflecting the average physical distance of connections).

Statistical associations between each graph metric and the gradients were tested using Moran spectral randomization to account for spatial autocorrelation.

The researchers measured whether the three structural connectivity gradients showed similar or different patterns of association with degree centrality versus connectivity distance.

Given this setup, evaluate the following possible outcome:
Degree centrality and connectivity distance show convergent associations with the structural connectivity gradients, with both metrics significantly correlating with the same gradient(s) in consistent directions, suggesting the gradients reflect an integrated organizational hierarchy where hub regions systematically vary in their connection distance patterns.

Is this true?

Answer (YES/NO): NO